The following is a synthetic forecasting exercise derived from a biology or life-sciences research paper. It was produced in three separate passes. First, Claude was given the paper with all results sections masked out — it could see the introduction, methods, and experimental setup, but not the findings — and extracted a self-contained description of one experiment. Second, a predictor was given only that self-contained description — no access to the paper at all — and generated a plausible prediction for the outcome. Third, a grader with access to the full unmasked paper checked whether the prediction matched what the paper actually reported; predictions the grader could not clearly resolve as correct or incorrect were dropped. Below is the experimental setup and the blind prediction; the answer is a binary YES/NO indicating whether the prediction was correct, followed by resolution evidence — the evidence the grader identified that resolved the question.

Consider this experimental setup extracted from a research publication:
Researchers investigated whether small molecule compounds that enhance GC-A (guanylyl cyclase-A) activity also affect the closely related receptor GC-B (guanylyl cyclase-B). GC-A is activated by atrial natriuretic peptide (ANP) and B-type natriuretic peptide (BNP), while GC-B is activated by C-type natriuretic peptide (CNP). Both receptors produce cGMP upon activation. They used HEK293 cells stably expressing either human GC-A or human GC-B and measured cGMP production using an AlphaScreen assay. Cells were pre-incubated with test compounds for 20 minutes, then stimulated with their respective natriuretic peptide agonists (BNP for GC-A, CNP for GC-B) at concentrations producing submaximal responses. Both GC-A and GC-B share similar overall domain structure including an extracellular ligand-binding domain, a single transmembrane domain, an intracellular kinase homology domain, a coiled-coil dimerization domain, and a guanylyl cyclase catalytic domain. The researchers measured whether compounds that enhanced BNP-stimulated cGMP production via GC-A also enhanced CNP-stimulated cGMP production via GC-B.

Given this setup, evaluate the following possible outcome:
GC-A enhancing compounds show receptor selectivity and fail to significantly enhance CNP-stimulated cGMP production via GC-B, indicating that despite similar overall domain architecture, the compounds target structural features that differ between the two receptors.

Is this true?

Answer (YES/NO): YES